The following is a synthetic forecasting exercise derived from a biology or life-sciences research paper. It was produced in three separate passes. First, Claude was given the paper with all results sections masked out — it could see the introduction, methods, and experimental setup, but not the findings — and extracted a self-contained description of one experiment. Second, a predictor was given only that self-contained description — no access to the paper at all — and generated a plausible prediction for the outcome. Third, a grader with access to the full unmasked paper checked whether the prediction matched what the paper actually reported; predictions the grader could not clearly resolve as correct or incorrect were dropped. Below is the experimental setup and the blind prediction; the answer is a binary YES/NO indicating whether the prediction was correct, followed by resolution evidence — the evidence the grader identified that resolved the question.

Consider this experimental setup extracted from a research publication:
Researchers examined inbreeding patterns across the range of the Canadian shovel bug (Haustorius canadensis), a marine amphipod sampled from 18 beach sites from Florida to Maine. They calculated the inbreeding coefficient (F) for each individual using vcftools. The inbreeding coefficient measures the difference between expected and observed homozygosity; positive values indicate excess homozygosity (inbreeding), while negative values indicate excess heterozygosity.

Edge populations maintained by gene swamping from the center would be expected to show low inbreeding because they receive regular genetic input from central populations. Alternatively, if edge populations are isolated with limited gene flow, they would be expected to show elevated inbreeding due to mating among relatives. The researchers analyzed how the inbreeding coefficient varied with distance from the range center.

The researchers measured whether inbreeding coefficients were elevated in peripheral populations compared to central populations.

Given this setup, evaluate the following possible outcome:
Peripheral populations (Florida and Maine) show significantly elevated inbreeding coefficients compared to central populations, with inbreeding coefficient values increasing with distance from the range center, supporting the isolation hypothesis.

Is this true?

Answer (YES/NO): YES